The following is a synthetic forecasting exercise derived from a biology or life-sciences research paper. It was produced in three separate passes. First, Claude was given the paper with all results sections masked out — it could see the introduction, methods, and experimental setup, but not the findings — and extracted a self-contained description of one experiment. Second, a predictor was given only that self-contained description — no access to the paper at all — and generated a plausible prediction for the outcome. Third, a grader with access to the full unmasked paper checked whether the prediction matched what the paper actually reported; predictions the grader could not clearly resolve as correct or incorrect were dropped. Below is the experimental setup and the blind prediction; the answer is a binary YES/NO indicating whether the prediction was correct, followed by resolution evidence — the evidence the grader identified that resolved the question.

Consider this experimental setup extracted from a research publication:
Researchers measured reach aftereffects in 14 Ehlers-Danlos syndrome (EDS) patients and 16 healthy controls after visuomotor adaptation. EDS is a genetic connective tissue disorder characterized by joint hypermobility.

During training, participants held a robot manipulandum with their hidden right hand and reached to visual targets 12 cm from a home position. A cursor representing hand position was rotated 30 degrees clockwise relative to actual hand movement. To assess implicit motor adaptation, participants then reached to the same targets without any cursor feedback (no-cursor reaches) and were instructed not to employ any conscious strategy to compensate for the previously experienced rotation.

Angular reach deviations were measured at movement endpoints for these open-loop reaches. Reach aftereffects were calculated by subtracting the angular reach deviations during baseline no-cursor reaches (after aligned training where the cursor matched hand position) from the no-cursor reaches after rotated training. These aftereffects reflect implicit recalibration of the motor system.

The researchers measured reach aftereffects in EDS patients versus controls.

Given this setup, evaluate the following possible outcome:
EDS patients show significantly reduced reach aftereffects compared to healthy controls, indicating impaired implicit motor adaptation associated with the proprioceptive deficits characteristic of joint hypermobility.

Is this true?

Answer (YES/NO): NO